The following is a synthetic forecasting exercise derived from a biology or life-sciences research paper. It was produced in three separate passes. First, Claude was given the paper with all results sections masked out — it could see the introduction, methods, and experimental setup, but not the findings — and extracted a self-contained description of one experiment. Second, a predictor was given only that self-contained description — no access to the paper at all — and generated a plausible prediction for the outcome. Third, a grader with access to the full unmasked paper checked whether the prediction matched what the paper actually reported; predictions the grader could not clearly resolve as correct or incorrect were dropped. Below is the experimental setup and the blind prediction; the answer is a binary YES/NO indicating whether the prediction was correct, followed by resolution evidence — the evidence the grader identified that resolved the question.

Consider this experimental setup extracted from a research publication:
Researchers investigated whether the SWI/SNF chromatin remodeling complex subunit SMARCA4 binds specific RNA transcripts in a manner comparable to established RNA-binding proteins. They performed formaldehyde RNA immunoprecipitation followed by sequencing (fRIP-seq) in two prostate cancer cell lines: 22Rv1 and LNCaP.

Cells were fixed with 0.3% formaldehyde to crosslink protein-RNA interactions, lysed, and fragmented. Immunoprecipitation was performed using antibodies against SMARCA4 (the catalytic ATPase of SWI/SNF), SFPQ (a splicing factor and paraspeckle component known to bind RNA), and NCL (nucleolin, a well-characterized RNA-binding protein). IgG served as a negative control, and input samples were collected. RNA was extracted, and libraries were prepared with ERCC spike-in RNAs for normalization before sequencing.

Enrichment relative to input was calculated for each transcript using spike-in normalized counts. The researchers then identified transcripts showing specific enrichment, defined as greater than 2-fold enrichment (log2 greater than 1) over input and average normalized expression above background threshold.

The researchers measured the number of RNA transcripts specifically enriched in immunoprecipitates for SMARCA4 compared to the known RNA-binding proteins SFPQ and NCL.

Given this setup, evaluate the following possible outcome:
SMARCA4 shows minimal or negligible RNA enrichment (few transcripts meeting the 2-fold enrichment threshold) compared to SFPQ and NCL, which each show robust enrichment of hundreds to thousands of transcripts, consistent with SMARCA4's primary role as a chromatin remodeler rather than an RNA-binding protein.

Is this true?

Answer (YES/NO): NO